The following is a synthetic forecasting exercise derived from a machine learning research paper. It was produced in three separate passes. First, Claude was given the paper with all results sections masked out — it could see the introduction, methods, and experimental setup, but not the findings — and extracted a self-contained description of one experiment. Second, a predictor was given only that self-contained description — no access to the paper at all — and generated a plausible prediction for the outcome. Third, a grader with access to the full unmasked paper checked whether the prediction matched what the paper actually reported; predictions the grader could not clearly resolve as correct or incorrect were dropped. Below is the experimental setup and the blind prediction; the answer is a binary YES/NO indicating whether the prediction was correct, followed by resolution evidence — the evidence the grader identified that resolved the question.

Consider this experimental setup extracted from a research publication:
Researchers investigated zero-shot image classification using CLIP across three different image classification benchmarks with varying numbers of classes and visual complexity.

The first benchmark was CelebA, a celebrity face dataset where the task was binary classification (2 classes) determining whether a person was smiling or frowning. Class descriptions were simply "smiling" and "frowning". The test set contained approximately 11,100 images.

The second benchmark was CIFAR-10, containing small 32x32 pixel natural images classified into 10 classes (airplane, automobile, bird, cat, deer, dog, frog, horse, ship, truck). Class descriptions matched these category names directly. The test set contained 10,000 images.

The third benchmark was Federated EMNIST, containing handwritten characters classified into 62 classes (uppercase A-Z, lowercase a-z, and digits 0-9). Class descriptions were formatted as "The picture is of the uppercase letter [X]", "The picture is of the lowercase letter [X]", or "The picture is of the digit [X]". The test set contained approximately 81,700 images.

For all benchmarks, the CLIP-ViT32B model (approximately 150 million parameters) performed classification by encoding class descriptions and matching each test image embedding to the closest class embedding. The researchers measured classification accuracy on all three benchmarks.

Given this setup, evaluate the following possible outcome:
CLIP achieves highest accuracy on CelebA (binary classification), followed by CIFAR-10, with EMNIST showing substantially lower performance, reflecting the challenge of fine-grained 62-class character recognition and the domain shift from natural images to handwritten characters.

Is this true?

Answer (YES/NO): NO